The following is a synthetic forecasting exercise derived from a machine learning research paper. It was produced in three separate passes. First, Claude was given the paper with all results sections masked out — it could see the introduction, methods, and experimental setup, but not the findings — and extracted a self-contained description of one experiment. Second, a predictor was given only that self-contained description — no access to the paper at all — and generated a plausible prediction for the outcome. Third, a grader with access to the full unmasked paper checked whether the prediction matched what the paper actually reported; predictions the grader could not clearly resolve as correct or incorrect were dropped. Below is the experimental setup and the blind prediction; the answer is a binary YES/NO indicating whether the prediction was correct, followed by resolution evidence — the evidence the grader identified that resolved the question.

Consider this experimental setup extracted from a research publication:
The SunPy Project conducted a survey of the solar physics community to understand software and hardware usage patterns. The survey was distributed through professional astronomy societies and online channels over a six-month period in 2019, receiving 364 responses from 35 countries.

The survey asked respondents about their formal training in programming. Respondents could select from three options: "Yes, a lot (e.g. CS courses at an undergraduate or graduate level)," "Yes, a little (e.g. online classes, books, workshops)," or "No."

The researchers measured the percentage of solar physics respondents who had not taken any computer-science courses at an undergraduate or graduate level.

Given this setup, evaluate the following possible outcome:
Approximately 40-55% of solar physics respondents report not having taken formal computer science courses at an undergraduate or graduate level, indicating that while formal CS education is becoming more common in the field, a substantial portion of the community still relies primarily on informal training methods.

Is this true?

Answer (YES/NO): NO